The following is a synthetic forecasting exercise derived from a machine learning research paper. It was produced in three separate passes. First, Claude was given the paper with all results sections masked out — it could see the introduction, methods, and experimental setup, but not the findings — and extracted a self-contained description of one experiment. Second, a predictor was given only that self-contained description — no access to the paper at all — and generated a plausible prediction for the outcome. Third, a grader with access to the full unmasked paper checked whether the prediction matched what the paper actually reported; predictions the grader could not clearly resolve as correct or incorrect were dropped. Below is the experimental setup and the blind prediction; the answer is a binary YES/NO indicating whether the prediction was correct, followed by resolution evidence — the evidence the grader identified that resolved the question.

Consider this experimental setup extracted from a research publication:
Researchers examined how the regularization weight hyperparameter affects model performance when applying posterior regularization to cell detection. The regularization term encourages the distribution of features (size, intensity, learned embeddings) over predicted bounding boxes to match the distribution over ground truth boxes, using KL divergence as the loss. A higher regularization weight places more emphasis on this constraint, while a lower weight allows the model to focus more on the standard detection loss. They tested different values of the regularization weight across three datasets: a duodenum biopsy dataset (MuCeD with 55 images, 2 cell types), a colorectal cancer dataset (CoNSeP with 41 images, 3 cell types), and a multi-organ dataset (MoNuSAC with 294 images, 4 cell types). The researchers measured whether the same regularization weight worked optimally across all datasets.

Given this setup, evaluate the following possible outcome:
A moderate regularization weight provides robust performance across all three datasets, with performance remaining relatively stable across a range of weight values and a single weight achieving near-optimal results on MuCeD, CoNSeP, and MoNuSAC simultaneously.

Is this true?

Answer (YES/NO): NO